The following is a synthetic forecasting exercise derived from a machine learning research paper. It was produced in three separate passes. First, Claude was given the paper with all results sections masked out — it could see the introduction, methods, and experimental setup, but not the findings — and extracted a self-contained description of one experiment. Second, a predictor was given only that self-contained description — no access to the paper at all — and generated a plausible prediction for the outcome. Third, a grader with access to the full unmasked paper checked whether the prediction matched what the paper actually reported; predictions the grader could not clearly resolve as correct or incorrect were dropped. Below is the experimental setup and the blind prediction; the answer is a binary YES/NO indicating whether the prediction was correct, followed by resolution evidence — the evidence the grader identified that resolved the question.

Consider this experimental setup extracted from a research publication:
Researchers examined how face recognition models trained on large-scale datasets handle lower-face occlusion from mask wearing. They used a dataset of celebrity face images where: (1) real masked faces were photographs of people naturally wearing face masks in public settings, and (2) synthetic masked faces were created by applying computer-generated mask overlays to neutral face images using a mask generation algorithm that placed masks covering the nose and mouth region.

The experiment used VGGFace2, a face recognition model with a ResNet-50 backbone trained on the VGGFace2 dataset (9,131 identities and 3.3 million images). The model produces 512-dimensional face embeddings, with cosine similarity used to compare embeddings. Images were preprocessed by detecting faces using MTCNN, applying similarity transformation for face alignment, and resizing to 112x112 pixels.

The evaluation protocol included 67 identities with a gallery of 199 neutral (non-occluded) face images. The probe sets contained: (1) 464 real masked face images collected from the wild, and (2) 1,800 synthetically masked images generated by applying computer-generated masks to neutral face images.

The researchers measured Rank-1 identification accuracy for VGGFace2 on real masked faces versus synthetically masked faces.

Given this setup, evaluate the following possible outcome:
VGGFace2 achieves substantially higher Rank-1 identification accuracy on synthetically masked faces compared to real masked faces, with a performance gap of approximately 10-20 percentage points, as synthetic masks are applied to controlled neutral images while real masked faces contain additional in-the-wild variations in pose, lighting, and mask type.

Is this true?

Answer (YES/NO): YES